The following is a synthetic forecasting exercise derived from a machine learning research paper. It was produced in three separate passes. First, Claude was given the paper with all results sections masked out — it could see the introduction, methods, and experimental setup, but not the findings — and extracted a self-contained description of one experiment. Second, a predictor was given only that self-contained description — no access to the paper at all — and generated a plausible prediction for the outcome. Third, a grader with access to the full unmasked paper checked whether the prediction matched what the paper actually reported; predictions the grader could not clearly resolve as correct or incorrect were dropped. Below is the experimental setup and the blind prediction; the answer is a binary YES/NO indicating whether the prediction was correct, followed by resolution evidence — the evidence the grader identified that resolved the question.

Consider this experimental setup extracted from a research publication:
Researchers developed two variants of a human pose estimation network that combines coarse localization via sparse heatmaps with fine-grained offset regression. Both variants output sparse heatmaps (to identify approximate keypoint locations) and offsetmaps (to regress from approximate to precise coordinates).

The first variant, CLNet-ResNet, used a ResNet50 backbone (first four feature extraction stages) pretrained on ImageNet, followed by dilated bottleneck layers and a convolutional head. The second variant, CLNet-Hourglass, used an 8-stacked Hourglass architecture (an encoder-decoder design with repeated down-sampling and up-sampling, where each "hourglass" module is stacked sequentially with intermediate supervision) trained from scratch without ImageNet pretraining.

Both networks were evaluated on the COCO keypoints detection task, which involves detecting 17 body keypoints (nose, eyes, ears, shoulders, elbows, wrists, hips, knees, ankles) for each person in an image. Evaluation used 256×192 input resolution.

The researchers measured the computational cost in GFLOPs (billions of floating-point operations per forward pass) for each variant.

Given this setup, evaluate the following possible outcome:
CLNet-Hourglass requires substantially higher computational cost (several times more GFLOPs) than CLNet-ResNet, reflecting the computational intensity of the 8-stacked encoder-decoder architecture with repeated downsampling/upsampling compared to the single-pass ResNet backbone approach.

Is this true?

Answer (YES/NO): YES